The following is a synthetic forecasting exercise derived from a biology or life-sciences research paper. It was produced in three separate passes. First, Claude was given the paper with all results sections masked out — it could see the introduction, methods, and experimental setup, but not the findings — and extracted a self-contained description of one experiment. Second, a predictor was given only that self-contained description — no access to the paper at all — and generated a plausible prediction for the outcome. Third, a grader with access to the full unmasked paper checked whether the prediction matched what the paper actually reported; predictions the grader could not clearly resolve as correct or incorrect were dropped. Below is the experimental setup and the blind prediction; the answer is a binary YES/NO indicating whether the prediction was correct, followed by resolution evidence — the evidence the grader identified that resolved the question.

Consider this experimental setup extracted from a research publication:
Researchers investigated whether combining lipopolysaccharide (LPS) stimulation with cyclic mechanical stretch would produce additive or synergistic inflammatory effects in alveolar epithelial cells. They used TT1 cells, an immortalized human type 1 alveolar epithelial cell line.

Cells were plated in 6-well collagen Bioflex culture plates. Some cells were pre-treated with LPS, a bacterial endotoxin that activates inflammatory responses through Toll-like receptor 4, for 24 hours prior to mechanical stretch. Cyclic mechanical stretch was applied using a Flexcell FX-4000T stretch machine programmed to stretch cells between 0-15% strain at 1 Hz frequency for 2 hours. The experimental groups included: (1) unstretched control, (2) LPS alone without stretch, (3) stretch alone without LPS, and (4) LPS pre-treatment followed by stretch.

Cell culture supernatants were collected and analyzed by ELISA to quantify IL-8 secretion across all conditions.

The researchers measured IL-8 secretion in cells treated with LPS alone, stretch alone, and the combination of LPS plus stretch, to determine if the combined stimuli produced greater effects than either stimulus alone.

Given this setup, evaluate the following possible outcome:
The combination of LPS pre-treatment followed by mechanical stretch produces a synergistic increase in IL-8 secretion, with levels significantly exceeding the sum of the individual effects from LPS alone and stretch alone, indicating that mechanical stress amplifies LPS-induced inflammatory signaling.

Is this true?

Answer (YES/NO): NO